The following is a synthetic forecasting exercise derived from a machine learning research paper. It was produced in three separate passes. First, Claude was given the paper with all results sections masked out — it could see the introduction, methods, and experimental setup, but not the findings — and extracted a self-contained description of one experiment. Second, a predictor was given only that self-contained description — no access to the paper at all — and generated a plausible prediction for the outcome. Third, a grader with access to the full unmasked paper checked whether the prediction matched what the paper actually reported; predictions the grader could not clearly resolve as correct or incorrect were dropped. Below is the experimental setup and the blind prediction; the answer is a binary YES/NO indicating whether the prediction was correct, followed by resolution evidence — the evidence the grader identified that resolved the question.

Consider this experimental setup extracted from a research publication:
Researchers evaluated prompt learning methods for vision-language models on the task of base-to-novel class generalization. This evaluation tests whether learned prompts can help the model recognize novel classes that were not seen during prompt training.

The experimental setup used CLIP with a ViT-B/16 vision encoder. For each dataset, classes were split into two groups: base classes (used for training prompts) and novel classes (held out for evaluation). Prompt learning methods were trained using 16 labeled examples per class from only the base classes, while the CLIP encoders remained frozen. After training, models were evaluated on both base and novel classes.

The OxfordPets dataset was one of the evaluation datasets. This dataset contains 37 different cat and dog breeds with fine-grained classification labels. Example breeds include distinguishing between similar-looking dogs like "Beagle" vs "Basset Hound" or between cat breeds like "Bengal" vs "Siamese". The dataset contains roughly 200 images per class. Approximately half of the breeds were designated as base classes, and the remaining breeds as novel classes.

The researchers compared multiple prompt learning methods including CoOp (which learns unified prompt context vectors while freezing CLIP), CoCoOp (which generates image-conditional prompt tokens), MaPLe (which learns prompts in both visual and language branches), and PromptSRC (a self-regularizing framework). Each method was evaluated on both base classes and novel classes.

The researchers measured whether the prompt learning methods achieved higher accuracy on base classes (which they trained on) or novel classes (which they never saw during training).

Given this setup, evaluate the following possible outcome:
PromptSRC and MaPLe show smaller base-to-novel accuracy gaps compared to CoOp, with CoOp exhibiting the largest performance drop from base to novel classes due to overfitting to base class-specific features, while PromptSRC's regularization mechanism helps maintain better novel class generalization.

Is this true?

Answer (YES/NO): NO